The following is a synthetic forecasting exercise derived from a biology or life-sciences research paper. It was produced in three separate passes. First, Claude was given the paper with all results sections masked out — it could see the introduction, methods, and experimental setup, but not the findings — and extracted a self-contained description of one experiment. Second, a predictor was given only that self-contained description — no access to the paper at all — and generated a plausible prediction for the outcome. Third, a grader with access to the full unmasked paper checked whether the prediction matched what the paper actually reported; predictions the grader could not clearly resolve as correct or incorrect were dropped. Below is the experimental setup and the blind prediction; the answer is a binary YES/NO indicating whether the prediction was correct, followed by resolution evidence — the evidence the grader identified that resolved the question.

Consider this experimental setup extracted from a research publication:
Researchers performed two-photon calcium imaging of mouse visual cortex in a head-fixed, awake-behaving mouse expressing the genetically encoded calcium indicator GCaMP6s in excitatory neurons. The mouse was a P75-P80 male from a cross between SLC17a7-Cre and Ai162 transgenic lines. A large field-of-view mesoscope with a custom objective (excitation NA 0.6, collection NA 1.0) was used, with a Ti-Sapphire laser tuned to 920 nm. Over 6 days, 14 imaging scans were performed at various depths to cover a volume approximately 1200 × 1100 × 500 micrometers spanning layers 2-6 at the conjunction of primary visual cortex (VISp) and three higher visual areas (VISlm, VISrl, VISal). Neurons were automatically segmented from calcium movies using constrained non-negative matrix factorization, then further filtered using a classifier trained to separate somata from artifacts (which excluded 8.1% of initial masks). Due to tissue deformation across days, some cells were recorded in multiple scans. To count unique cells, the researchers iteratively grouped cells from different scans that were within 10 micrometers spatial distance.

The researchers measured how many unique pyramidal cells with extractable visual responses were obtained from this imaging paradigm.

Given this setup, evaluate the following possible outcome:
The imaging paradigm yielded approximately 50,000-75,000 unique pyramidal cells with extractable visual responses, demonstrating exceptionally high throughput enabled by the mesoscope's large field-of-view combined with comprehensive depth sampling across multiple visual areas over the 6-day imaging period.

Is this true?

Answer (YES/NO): YES